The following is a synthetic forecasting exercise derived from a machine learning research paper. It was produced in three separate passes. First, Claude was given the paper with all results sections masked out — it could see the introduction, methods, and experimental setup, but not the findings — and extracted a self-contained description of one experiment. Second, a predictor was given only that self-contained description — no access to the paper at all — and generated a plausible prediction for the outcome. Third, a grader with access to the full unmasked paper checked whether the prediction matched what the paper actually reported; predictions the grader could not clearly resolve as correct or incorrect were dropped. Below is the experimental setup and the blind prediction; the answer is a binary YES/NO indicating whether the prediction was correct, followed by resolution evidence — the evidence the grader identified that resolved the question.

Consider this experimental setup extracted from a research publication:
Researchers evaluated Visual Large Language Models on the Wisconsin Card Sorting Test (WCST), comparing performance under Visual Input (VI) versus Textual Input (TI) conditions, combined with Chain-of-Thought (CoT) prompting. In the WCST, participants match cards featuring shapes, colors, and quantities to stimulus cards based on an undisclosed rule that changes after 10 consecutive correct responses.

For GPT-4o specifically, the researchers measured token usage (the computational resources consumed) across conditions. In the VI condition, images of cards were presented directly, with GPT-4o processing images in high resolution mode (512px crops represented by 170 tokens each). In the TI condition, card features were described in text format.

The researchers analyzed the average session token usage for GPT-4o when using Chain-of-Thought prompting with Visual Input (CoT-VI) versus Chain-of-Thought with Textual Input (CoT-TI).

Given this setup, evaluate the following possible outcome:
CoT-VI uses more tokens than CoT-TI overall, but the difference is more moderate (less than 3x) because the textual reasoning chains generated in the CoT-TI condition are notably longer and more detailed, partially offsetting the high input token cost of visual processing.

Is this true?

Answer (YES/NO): NO